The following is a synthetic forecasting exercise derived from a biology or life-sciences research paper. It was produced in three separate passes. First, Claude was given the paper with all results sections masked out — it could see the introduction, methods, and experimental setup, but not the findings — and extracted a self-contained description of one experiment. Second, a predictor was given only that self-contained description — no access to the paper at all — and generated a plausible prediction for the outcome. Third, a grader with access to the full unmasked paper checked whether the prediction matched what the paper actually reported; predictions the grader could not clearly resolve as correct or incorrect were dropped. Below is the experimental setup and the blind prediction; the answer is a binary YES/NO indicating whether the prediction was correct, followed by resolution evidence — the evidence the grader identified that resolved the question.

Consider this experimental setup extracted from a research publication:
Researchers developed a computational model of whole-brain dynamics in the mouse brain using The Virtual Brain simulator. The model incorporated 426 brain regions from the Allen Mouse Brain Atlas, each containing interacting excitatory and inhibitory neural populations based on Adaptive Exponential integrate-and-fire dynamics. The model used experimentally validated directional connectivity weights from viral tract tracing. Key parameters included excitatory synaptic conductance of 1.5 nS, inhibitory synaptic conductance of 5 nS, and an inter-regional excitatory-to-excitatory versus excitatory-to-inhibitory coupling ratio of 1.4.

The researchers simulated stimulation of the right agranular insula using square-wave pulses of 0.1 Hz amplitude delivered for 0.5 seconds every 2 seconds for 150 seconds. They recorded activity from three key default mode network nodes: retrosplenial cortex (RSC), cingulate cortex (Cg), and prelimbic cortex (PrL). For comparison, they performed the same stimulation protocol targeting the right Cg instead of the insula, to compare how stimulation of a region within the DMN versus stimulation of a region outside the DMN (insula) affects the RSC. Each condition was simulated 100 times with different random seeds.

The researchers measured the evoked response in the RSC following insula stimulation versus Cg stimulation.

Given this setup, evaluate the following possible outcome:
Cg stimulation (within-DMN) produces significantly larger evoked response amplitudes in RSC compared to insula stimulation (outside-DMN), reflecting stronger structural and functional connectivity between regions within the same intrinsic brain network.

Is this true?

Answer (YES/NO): NO